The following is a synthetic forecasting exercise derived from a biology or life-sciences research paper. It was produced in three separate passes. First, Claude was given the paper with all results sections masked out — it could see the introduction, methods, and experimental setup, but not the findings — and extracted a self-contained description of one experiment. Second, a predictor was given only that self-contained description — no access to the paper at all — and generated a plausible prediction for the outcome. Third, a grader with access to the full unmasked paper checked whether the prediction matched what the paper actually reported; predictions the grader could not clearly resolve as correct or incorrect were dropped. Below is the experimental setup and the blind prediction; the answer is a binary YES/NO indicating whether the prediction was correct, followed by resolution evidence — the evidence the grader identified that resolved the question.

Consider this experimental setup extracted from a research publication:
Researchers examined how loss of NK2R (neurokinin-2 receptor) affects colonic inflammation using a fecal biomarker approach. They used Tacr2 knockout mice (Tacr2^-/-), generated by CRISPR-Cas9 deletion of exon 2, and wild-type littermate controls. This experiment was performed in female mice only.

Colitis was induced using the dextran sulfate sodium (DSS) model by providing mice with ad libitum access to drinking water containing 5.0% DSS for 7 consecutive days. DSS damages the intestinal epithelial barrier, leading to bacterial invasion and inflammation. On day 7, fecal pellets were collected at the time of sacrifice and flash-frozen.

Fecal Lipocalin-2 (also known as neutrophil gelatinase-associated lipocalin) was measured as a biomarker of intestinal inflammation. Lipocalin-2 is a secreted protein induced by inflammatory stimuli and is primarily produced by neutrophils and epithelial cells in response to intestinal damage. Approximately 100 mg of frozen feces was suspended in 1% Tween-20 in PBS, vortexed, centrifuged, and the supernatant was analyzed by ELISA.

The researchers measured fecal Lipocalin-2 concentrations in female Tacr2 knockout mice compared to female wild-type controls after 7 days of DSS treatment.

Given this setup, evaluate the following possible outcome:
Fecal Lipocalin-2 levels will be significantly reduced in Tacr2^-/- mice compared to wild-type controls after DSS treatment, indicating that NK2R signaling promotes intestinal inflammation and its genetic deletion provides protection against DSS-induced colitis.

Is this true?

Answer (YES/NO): NO